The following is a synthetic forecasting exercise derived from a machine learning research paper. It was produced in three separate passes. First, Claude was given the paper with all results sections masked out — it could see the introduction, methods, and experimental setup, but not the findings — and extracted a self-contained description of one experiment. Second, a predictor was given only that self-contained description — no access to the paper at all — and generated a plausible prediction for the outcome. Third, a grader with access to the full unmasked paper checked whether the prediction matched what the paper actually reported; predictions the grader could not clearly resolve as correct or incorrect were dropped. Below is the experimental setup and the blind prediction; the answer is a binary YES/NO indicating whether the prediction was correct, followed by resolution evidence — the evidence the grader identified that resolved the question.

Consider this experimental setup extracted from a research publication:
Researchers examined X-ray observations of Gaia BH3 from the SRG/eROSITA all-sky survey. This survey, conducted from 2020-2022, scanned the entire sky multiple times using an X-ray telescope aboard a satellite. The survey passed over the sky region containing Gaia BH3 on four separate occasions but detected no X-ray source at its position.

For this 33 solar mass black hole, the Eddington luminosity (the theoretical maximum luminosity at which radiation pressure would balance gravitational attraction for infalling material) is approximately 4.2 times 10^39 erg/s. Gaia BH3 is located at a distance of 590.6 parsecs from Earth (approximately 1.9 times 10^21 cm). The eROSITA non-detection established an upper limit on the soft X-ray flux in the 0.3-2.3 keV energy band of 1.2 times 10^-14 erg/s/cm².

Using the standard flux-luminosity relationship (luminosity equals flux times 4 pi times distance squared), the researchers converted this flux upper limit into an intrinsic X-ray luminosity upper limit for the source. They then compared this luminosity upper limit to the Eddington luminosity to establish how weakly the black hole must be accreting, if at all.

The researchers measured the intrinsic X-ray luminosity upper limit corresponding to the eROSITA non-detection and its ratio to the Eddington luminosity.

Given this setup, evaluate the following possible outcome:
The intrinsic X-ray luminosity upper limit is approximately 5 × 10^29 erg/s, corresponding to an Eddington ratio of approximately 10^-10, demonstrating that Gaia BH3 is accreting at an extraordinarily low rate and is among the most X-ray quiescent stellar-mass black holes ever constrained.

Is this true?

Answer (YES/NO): YES